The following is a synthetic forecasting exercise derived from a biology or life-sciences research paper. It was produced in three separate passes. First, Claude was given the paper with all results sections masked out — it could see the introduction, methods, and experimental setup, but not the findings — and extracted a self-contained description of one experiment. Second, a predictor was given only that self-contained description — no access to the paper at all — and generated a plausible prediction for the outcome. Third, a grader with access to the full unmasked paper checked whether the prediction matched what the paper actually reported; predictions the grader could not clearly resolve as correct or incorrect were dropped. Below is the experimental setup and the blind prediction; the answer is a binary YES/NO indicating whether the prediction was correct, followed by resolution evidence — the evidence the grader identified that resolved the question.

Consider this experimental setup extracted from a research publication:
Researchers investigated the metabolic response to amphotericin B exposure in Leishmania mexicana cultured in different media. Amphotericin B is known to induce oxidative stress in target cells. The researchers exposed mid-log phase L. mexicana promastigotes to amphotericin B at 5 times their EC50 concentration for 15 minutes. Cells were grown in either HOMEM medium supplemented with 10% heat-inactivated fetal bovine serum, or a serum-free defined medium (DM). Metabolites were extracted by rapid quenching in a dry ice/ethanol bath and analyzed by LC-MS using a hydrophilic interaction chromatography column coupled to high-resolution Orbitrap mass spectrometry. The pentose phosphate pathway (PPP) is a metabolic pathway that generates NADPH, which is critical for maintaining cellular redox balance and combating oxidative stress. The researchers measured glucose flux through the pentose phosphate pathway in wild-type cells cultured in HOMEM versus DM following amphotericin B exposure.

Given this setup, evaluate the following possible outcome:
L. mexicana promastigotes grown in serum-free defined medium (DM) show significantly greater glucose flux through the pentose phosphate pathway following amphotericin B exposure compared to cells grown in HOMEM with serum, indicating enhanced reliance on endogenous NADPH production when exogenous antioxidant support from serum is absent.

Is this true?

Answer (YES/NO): NO